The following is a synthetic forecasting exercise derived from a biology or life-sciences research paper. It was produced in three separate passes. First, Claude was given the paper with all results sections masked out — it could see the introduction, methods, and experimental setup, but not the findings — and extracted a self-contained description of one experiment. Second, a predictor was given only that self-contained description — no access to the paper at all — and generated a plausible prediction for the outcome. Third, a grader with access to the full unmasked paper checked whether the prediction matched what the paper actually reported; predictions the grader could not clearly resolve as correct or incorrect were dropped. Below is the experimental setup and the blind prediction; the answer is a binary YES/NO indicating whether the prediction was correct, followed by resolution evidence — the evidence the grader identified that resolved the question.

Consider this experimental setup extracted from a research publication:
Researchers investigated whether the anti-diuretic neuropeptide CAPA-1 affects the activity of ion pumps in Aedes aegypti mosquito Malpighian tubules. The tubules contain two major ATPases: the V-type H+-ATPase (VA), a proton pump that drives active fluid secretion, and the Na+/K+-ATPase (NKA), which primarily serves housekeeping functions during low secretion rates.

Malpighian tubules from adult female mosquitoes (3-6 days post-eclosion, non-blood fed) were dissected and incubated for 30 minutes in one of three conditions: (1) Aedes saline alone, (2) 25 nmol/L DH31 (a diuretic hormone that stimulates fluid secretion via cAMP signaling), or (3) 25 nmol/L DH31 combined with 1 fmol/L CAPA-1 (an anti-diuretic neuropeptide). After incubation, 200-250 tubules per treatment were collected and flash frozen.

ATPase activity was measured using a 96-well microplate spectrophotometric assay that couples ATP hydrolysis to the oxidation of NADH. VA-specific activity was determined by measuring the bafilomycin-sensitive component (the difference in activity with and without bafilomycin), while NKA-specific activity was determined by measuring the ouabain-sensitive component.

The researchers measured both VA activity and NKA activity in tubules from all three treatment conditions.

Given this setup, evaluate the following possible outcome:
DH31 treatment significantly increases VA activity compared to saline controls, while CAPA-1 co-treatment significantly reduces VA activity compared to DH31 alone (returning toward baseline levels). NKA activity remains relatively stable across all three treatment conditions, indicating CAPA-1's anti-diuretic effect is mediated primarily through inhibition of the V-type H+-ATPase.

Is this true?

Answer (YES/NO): YES